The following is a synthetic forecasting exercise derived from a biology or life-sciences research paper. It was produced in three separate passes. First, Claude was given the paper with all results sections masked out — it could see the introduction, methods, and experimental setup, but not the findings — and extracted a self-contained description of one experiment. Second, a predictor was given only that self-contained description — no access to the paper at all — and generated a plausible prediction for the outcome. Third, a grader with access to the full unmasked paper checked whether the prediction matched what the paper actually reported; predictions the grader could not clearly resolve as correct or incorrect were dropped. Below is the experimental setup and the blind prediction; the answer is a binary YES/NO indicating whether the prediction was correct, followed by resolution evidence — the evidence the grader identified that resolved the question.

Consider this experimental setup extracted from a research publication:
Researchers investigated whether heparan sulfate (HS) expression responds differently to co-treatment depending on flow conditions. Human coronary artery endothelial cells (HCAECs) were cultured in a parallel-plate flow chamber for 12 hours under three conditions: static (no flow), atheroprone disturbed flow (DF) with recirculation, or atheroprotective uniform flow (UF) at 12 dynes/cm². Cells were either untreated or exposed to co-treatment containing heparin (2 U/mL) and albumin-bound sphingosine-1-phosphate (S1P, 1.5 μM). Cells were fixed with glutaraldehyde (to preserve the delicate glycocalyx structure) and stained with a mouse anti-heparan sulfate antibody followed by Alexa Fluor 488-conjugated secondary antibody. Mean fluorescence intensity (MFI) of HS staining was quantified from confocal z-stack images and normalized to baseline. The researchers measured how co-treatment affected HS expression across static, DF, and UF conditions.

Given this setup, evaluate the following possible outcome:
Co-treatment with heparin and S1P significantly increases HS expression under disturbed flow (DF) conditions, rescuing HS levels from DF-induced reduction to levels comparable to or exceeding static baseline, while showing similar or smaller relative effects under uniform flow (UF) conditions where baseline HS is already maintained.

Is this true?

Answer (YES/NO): YES